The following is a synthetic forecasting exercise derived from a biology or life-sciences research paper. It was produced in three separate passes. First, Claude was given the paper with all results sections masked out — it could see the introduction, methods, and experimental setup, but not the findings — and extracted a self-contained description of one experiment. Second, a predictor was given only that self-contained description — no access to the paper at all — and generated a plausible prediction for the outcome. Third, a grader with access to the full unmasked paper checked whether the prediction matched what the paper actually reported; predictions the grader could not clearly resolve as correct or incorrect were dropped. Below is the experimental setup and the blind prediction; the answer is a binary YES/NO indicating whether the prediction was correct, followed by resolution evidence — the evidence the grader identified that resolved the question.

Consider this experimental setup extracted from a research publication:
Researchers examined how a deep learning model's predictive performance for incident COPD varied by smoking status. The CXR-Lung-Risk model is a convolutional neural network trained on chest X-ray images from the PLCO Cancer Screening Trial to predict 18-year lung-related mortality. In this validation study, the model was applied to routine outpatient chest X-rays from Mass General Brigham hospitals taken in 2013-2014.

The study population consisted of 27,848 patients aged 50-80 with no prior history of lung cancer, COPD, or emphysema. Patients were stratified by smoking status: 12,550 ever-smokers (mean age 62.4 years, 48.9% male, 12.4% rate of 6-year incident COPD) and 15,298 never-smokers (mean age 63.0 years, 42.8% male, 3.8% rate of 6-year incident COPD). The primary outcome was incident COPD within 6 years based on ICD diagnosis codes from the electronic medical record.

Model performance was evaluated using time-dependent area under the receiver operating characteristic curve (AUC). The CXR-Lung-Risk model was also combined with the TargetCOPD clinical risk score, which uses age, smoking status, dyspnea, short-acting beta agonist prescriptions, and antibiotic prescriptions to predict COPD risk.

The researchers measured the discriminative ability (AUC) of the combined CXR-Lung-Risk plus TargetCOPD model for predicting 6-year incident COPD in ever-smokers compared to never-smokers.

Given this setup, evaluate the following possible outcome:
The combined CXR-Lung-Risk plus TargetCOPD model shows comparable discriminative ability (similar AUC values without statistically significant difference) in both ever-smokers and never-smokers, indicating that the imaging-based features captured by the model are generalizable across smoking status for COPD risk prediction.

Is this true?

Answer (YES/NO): NO